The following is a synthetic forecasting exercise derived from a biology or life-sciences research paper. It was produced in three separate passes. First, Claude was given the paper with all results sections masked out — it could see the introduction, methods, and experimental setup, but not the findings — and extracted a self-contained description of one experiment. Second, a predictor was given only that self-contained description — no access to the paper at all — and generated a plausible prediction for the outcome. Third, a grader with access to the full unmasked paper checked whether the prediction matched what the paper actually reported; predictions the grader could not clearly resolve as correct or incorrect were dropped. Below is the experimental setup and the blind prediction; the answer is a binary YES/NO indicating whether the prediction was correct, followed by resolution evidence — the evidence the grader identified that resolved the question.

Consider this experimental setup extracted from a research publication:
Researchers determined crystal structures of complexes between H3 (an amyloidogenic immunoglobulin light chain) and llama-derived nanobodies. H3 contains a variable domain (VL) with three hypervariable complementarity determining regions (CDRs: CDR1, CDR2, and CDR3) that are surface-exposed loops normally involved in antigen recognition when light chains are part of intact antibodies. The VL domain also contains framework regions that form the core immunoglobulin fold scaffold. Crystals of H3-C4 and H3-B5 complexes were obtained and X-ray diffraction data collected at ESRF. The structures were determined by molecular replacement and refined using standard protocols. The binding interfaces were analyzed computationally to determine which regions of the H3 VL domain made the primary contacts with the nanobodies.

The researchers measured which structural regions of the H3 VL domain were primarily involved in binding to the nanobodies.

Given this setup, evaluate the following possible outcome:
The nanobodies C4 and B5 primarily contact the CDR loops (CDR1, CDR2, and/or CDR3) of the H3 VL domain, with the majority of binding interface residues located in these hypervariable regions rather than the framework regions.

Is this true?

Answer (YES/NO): YES